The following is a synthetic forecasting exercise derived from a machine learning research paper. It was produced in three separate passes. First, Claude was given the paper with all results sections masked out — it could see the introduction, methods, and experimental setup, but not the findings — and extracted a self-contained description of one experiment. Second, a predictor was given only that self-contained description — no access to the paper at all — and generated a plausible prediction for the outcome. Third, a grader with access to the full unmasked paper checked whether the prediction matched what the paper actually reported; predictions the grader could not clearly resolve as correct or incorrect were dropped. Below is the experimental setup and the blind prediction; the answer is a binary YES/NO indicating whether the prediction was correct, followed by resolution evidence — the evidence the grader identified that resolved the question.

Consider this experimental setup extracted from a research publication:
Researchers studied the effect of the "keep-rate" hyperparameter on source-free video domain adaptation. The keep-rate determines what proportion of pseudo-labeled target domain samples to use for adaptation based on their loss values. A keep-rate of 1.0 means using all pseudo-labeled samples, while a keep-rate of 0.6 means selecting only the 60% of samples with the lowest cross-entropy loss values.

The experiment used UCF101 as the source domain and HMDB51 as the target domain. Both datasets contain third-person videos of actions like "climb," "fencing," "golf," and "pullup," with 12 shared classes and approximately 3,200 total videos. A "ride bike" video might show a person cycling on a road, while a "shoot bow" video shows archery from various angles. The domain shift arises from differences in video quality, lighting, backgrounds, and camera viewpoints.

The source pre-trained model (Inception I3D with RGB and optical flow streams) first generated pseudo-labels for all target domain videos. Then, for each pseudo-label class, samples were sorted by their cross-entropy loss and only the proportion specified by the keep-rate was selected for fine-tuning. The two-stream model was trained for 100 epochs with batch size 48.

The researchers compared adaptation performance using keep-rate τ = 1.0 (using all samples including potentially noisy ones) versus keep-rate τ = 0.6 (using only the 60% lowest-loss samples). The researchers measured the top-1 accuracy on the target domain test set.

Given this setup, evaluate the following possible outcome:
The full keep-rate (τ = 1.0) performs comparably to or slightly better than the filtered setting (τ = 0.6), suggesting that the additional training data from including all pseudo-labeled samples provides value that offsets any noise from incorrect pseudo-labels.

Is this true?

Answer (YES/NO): NO